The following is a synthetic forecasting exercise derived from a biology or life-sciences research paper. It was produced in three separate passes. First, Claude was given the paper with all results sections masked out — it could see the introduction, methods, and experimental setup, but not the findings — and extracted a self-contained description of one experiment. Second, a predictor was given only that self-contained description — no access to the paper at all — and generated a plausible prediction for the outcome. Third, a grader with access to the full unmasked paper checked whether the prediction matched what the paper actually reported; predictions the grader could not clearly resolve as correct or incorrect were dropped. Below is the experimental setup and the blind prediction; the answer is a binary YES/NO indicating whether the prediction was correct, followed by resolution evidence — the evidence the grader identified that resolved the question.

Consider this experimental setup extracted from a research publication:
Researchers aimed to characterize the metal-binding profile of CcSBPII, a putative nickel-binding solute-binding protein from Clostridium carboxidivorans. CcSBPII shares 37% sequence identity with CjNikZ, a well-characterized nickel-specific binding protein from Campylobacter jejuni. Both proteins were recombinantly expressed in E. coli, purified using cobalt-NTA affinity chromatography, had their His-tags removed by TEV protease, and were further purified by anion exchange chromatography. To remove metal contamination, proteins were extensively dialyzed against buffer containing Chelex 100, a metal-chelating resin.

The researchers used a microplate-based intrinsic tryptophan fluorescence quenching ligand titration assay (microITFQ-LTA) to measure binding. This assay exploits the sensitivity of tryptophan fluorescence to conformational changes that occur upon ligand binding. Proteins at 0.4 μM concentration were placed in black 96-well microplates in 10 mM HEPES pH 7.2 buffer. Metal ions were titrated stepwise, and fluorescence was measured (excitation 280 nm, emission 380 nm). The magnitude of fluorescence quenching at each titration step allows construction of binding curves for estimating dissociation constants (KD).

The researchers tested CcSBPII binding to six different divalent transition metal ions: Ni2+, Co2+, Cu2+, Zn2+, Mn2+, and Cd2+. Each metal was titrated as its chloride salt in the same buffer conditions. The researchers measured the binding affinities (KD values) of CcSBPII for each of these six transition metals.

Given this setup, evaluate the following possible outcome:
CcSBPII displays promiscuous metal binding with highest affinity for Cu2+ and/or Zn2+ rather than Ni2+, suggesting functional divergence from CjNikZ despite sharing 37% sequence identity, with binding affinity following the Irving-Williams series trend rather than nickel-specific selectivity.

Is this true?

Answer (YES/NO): NO